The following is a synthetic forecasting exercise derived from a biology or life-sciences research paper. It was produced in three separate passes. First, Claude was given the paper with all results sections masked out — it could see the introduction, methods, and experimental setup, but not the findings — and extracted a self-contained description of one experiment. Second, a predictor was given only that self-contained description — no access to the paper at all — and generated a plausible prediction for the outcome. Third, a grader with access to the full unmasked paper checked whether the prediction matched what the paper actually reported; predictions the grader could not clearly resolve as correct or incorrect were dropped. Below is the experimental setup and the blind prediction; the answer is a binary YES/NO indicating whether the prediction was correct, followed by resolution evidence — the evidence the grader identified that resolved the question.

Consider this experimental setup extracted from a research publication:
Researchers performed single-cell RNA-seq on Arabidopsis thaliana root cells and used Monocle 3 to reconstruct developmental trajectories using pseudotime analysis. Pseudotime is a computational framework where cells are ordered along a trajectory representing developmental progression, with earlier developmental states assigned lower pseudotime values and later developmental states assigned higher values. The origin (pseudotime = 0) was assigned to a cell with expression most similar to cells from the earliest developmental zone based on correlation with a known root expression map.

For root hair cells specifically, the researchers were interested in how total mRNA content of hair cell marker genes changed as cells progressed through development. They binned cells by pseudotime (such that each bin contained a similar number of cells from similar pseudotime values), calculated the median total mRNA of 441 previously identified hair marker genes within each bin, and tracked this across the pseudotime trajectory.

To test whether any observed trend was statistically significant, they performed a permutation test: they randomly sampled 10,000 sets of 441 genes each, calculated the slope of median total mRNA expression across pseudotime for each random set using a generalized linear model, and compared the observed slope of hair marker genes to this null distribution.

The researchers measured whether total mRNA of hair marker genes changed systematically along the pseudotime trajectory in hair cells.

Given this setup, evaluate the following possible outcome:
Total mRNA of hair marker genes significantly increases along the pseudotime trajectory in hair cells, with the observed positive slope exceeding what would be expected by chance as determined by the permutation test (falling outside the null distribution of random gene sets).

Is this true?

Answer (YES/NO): YES